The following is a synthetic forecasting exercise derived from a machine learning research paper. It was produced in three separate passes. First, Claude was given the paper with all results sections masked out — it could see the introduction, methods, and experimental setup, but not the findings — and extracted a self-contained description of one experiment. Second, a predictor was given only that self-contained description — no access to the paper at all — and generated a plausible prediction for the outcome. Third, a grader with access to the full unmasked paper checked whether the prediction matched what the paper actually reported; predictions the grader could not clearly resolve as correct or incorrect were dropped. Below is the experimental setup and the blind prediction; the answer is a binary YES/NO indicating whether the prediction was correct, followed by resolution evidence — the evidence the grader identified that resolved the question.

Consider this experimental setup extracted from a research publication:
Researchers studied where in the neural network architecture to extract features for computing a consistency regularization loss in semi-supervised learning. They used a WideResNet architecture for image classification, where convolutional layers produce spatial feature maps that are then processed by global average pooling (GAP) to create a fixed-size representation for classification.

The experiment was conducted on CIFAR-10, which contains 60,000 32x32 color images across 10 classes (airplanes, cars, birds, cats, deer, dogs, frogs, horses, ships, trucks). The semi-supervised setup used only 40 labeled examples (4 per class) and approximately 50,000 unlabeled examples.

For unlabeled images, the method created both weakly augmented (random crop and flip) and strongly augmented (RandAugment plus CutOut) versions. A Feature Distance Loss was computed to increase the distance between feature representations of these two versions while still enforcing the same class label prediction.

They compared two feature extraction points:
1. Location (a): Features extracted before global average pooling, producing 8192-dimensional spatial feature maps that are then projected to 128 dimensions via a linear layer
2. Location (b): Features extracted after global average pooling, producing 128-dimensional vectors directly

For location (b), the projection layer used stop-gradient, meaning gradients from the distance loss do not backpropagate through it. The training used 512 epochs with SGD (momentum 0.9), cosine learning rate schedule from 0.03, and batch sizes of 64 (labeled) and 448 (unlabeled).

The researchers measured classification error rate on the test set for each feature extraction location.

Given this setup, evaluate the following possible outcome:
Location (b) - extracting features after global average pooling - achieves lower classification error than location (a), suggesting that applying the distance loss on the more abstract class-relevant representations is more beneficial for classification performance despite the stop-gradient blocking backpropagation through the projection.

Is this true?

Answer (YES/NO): NO